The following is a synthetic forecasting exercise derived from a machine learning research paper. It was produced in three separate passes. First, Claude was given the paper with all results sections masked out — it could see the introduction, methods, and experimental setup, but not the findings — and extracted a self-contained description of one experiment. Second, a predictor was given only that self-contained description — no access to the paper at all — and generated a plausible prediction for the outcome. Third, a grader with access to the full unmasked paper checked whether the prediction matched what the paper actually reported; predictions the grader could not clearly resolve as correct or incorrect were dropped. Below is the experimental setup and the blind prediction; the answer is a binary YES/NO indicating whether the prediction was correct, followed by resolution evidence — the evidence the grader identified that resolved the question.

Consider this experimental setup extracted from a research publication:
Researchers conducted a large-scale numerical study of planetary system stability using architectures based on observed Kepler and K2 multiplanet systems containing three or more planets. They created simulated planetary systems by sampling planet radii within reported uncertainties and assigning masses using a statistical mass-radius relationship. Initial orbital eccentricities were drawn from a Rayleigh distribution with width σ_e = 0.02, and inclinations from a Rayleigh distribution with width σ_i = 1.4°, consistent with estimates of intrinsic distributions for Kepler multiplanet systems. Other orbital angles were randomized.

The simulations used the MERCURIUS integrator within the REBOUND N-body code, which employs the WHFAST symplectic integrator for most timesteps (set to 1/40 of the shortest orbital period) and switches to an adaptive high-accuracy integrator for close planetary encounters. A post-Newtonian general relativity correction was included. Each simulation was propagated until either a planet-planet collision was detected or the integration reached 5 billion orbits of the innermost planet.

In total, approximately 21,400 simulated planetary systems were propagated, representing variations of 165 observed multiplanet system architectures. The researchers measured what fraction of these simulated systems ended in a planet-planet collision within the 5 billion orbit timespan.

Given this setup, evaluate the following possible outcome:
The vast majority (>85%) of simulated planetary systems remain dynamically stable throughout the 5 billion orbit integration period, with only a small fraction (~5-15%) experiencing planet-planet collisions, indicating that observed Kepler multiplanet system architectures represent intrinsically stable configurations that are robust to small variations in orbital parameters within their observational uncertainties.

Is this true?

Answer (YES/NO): YES